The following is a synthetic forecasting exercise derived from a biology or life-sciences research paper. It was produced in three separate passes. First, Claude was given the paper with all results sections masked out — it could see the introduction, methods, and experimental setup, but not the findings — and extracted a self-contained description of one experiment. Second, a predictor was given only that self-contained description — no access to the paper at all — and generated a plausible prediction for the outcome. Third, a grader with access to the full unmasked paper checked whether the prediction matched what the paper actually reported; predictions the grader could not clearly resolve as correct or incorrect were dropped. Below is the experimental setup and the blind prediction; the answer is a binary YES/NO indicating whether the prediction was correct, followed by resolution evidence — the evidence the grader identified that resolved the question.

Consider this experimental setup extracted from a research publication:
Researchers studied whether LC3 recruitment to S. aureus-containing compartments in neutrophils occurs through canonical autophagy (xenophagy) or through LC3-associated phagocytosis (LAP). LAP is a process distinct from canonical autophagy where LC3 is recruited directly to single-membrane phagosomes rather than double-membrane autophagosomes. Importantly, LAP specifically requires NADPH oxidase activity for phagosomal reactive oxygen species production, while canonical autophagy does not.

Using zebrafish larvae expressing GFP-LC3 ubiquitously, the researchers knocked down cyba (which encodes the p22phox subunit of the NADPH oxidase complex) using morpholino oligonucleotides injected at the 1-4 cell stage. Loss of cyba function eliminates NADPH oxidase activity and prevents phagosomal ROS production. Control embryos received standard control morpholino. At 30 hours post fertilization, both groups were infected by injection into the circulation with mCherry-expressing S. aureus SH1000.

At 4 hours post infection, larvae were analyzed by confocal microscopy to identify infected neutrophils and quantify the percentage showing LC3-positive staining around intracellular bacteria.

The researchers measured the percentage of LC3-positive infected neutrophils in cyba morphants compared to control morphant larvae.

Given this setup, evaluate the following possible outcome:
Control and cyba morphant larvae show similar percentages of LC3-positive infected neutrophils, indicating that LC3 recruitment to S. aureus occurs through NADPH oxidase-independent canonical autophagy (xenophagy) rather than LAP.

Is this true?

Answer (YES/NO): NO